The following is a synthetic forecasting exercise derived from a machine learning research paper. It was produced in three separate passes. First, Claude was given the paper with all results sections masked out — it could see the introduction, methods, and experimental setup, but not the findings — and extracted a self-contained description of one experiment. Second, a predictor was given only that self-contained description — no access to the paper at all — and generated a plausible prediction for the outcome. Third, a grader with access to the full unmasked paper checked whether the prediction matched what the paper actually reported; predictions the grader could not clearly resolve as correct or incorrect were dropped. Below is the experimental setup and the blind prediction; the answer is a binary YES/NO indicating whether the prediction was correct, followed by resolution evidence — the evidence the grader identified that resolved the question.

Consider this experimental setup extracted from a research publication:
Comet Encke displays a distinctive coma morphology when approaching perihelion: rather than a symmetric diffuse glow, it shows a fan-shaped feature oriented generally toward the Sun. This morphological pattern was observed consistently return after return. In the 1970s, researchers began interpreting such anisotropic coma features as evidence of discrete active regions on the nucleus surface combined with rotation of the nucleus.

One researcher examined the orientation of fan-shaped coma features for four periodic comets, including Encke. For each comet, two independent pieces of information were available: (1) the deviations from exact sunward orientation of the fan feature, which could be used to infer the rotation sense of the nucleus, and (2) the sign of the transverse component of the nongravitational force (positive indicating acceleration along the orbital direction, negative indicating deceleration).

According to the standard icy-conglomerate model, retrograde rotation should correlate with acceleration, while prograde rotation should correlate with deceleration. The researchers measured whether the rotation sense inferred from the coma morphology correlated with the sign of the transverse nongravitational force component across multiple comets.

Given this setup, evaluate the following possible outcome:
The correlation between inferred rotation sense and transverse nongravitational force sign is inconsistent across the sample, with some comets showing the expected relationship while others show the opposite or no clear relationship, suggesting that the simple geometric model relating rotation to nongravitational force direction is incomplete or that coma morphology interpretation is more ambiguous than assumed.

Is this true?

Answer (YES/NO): NO